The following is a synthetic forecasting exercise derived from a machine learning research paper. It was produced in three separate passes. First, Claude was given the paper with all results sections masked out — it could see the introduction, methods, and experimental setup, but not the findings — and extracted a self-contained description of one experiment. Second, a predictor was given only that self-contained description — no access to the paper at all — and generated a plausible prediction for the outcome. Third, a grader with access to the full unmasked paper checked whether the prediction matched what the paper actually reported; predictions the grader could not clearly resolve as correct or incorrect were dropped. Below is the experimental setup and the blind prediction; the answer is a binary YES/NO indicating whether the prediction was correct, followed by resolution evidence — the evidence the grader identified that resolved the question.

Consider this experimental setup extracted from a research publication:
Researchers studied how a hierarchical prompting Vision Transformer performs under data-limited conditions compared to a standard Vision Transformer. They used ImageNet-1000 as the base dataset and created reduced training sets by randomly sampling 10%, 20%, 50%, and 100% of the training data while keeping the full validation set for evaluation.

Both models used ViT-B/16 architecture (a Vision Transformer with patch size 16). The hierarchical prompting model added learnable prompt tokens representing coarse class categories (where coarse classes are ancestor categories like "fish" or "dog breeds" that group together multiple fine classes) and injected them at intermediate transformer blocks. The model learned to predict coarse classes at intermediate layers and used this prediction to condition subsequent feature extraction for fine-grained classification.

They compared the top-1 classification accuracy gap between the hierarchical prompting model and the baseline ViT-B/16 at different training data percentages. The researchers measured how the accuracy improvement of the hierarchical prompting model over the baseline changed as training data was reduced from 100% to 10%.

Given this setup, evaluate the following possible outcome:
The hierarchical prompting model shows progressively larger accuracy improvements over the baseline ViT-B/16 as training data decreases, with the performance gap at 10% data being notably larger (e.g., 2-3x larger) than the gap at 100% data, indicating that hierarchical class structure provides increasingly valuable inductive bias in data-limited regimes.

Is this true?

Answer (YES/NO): YES